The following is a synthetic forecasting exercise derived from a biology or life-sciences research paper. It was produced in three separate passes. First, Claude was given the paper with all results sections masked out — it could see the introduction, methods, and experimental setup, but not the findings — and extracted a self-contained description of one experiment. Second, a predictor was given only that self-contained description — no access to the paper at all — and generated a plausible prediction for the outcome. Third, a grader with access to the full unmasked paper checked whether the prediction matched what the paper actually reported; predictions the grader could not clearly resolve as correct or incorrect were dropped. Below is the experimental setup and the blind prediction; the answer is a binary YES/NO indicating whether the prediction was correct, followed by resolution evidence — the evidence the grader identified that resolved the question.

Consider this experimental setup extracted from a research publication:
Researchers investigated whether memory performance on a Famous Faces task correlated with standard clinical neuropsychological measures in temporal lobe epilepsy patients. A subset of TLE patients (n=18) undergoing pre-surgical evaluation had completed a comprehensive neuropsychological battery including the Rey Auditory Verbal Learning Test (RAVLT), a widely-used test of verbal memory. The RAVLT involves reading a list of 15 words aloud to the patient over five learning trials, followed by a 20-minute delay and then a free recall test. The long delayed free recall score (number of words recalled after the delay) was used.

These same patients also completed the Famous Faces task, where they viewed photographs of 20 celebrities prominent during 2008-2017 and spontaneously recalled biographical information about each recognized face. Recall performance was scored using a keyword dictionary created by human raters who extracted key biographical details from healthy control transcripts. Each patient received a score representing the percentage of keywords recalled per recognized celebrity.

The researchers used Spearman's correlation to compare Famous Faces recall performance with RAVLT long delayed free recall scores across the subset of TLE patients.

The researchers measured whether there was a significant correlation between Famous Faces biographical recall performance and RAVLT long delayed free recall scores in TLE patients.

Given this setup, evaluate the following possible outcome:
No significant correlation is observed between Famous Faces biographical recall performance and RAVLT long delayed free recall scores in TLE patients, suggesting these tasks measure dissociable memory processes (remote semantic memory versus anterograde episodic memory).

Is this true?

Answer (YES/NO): NO